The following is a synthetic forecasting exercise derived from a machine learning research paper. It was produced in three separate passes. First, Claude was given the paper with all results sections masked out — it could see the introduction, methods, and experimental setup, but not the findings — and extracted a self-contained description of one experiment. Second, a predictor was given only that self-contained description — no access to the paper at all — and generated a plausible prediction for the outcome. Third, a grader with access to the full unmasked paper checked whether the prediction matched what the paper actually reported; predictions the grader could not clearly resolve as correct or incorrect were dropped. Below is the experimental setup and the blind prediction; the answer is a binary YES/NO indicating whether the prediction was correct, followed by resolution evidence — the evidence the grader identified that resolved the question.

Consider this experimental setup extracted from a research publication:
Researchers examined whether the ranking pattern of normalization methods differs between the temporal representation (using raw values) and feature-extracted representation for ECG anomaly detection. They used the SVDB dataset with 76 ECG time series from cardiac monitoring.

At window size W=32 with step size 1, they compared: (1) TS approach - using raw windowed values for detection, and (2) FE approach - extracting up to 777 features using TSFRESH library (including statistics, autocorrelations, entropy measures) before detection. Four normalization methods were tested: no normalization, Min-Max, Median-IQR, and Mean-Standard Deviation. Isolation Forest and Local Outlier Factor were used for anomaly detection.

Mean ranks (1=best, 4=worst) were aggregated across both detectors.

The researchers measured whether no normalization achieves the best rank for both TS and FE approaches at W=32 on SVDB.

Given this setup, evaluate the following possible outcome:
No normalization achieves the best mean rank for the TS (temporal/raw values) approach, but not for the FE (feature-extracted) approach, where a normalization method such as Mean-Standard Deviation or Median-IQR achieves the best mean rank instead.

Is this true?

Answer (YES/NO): NO